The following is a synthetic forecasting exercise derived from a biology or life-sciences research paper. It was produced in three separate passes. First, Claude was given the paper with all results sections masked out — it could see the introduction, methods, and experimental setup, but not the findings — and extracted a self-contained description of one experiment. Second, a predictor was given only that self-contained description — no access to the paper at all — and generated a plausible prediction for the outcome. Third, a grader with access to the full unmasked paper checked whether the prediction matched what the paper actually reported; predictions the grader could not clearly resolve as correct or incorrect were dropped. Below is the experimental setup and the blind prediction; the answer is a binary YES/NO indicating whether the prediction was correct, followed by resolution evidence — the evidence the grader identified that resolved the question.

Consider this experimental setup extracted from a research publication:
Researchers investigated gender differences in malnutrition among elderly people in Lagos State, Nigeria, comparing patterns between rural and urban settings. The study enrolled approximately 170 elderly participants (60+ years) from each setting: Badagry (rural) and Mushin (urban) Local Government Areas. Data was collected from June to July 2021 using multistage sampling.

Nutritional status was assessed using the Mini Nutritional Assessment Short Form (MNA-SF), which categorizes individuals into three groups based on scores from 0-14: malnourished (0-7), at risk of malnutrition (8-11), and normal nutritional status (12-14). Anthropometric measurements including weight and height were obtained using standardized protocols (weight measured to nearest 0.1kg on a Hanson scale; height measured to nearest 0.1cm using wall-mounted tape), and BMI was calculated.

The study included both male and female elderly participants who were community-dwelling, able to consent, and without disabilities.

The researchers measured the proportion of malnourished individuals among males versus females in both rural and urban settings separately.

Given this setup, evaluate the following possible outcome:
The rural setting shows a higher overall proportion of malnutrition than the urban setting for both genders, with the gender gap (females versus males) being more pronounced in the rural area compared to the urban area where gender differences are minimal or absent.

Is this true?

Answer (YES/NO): NO